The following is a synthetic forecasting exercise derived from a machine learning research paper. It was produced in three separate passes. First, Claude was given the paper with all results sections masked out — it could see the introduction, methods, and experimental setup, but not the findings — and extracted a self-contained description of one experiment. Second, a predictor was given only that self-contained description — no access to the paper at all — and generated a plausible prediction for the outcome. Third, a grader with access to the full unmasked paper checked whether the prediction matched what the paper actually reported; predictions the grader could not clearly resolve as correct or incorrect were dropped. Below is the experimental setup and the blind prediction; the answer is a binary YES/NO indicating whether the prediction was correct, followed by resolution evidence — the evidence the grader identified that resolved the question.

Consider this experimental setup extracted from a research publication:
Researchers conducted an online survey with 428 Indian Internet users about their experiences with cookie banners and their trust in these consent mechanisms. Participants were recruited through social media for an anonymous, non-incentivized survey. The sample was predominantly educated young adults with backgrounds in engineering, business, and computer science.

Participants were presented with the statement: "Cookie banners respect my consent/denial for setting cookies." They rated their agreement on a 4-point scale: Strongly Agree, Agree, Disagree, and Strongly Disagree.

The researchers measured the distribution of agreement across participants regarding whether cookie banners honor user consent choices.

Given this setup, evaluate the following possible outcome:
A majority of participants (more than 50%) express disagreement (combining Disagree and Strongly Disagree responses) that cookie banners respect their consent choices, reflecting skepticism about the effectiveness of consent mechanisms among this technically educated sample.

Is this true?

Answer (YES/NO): YES